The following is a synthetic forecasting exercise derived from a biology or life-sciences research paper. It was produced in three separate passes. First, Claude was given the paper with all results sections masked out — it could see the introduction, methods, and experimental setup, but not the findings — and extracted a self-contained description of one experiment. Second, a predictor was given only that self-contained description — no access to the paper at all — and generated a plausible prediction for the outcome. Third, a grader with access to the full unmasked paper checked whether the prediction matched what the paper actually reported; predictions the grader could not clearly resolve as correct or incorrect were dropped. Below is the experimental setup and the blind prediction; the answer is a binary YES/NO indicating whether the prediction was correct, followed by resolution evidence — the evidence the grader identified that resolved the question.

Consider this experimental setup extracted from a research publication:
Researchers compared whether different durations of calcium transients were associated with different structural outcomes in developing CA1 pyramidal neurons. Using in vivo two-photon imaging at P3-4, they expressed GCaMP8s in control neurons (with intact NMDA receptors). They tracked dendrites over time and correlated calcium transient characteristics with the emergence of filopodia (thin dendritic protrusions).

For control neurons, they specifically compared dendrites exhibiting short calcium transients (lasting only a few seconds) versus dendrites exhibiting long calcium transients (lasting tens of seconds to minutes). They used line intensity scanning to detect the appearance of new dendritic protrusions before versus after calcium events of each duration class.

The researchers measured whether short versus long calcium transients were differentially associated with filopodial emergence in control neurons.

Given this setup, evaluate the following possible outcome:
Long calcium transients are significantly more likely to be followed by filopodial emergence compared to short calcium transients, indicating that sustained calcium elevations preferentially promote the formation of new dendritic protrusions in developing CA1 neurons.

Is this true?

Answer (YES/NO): YES